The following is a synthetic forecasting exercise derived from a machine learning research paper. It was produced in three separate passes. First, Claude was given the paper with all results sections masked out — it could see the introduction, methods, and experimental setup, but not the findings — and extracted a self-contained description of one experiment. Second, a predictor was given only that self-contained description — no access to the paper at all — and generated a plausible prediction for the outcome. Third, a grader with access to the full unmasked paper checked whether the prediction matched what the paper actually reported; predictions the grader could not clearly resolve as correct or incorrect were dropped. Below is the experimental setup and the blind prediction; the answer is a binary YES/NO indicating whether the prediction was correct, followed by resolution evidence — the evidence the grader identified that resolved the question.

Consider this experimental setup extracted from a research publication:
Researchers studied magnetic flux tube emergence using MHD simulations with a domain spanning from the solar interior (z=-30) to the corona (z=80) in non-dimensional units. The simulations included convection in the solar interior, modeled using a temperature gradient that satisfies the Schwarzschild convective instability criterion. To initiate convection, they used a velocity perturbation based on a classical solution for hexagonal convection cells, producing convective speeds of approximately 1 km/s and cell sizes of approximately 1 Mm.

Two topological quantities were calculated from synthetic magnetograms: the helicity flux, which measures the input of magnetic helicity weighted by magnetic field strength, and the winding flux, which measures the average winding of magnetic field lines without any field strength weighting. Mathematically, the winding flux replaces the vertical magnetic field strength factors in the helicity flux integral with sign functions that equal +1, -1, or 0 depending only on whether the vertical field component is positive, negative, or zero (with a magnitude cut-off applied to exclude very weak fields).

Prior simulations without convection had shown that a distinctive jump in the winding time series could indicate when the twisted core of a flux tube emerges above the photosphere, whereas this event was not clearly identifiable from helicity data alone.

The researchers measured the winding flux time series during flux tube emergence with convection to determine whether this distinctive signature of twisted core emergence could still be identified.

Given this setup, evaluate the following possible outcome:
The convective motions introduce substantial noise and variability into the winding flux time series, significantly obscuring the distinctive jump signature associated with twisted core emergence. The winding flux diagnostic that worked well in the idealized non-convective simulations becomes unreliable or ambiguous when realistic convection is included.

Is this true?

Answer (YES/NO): NO